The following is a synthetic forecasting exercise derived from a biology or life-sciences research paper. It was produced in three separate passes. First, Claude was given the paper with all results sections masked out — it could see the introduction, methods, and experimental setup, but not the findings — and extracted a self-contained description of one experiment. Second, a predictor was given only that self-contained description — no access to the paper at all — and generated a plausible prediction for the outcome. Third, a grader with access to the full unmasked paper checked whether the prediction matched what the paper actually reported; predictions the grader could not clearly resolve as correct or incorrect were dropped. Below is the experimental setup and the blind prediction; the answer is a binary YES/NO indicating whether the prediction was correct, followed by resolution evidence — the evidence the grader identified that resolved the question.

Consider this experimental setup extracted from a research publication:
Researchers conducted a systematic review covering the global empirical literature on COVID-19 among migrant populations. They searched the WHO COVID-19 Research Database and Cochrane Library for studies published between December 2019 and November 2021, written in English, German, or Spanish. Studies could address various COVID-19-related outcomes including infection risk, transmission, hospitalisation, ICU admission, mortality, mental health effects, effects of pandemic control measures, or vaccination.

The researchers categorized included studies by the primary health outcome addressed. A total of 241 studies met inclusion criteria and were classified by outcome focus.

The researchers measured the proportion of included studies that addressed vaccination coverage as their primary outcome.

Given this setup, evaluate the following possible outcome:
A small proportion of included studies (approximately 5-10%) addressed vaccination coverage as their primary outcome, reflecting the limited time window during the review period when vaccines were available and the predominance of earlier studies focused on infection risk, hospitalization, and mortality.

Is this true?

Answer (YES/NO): NO